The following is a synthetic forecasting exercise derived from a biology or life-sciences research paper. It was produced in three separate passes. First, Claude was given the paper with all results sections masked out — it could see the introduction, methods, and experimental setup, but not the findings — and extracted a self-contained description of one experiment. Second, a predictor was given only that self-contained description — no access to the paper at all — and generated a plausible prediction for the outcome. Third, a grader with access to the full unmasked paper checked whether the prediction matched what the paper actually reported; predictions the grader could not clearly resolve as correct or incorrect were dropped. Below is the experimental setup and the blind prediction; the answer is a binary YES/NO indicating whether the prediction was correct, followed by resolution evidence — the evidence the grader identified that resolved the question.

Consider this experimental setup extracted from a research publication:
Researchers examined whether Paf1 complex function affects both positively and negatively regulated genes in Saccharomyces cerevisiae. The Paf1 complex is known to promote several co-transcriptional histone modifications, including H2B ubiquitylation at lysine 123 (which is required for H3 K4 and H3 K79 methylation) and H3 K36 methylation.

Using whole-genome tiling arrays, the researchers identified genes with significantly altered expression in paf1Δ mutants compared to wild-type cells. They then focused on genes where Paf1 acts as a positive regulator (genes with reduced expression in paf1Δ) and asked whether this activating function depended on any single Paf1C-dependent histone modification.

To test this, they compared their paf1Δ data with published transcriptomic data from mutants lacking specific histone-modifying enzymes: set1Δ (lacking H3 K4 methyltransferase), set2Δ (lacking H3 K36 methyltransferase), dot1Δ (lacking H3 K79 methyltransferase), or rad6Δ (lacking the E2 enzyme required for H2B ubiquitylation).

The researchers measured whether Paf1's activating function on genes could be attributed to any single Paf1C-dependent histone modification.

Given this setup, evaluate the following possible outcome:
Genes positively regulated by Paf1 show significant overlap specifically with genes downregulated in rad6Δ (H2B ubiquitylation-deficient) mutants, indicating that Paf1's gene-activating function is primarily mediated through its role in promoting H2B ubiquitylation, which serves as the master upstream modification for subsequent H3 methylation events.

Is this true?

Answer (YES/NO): NO